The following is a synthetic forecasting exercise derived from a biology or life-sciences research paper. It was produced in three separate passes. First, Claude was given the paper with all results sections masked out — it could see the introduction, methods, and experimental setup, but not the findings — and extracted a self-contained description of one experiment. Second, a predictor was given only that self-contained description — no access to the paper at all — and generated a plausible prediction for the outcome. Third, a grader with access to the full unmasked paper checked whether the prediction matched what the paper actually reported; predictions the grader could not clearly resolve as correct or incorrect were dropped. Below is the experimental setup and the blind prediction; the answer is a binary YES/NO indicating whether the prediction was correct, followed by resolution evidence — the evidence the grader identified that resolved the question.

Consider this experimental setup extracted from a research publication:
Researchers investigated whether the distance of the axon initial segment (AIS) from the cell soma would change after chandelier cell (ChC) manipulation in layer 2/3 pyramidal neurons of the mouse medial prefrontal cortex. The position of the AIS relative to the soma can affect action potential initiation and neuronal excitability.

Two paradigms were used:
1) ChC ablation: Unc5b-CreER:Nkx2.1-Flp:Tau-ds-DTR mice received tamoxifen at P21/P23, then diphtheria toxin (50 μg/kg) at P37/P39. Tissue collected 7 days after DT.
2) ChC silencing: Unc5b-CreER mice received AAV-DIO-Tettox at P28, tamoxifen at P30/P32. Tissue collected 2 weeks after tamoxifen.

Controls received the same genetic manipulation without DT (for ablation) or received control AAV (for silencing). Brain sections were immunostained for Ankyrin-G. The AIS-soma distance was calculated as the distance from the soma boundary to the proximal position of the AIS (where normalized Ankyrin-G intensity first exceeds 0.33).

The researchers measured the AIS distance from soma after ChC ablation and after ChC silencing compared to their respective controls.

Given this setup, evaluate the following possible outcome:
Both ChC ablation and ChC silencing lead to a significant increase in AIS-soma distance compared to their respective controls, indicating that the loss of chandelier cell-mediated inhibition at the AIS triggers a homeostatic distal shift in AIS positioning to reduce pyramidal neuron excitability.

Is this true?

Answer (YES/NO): NO